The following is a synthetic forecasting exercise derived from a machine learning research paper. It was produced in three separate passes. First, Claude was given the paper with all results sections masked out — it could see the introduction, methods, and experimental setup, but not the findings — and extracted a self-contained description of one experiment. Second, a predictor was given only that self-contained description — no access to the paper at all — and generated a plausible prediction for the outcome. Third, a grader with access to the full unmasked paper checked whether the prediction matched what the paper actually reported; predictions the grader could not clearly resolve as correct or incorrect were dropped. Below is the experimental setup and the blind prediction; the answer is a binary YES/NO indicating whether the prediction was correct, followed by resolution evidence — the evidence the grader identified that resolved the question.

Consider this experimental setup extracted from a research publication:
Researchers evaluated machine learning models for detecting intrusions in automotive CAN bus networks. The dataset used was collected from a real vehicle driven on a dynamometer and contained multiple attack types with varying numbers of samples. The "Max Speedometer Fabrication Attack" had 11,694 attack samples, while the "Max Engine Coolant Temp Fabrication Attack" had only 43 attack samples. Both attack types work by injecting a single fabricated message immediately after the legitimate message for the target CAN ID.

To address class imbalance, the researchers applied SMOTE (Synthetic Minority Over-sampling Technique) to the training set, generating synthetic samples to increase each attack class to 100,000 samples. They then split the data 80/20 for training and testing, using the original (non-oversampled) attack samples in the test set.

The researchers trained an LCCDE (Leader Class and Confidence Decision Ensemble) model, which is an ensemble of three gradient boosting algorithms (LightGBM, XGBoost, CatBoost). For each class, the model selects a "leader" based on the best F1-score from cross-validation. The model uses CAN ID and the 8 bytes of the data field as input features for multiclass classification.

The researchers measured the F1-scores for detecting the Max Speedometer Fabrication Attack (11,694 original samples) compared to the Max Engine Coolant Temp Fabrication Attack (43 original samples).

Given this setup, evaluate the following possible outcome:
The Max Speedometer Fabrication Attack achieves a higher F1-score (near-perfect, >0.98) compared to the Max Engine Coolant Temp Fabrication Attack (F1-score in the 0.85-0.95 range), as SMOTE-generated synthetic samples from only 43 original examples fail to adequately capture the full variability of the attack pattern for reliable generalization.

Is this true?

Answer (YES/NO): NO